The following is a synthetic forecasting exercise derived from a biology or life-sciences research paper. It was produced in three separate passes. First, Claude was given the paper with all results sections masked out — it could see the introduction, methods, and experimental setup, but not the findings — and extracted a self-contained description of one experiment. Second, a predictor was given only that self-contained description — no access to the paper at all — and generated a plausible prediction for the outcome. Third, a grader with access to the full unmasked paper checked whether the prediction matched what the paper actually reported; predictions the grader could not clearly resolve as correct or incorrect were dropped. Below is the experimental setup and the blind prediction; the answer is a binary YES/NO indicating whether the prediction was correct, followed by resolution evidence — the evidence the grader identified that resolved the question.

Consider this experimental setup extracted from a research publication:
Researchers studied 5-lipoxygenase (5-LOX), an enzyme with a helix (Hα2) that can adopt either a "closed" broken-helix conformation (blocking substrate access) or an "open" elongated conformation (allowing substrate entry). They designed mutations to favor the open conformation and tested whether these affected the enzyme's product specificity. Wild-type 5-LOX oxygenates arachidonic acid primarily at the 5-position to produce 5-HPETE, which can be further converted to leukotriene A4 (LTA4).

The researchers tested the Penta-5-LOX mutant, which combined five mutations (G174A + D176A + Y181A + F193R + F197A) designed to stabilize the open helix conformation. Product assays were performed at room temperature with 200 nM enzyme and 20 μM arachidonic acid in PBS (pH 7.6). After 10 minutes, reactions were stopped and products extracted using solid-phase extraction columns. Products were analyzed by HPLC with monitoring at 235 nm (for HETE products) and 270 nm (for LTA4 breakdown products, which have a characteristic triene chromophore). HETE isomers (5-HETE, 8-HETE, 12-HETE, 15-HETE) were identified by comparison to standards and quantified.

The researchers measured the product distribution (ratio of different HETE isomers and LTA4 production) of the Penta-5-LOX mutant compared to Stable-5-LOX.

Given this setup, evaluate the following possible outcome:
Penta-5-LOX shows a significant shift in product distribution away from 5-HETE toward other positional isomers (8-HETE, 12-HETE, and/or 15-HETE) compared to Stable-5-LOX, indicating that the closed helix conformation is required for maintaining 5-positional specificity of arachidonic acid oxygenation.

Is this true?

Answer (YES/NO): NO